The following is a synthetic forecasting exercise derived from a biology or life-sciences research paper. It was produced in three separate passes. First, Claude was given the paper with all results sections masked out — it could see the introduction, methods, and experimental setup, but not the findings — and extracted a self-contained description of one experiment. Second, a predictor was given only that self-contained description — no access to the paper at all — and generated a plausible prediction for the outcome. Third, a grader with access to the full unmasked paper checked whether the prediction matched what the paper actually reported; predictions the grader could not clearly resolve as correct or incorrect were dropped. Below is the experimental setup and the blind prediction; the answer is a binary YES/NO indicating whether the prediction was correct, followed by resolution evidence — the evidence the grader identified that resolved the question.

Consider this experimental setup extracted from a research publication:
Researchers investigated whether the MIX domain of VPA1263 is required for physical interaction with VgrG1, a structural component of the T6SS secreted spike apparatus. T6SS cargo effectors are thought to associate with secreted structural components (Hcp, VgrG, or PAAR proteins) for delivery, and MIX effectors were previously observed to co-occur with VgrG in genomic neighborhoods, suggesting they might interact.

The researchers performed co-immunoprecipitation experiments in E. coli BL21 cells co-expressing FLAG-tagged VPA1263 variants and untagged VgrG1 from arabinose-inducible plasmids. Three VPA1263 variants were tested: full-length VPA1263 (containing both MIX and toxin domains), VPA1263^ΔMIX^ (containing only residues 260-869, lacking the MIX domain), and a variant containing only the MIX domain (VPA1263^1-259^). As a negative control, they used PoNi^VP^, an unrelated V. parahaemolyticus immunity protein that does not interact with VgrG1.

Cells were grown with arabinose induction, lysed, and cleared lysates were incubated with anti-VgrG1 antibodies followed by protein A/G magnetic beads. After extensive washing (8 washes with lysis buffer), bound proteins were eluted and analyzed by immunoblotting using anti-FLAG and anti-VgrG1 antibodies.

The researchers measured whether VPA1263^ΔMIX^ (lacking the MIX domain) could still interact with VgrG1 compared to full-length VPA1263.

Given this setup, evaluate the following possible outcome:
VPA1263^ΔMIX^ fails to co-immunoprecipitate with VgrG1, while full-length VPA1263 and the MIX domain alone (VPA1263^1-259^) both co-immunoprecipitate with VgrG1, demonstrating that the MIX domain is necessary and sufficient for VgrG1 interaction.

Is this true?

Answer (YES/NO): NO